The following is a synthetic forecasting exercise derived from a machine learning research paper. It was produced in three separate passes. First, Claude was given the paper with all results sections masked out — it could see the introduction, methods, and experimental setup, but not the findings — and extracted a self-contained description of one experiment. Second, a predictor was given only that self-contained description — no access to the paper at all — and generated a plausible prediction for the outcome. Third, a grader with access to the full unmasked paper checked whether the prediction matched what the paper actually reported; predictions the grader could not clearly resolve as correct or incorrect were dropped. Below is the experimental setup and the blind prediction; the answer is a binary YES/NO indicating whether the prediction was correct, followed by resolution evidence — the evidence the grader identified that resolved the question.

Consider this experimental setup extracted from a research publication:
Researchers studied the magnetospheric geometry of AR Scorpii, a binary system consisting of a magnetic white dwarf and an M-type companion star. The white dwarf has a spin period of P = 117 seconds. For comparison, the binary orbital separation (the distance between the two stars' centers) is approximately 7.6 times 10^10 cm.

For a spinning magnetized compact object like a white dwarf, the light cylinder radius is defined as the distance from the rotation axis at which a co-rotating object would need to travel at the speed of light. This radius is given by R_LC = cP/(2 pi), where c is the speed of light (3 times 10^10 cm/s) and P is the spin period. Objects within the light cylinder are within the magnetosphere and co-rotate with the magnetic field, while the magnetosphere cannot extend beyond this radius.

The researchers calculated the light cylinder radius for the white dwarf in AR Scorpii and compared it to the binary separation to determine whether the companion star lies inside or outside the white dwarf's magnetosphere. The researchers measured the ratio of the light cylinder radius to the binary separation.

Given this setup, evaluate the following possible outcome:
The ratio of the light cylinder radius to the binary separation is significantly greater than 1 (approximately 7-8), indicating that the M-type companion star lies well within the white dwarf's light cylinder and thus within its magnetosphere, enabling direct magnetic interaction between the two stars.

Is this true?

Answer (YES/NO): YES